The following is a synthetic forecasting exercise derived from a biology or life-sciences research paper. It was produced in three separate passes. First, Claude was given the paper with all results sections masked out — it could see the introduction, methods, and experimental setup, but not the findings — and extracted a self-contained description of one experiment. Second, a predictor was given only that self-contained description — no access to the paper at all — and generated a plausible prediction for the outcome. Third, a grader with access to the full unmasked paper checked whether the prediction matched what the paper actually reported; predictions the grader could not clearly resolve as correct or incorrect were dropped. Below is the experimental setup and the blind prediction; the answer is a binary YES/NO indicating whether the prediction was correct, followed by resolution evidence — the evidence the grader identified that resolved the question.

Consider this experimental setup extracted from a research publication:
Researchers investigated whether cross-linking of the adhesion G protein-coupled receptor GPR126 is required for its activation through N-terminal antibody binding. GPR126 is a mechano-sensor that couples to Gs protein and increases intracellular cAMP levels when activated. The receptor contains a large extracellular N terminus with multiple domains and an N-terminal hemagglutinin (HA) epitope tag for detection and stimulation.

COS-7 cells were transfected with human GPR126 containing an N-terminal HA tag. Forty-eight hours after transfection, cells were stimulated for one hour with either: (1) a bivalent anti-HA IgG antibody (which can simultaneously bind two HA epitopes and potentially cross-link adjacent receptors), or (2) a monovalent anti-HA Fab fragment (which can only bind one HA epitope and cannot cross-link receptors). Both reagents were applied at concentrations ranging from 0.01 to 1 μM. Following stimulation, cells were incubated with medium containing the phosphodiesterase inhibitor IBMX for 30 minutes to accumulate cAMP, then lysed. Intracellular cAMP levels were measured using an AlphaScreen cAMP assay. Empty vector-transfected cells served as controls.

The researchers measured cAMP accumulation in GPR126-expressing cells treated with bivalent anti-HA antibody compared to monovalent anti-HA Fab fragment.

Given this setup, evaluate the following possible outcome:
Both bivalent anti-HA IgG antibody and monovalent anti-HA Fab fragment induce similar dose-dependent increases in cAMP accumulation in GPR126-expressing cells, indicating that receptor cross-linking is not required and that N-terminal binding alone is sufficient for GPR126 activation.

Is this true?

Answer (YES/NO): NO